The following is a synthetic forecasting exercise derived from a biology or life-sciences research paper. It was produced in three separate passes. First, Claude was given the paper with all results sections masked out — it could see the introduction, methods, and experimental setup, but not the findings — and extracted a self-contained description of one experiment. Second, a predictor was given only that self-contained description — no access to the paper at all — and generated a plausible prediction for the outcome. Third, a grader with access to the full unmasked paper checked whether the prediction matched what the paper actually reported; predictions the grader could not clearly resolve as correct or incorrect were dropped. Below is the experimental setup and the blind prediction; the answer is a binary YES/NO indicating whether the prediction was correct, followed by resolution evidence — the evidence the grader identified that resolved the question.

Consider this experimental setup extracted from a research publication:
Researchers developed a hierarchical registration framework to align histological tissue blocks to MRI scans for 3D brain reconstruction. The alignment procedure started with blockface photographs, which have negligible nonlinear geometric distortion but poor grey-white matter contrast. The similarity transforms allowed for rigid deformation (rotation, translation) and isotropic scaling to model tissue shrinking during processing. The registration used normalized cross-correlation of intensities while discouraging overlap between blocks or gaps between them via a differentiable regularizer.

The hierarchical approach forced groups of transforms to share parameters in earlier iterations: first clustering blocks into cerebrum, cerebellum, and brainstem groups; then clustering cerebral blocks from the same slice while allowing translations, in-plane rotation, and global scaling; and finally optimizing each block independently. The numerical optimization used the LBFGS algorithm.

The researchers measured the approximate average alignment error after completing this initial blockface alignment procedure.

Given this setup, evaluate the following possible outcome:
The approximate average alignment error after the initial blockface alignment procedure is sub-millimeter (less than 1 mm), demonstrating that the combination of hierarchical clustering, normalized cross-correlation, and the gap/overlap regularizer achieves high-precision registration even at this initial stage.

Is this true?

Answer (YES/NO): NO